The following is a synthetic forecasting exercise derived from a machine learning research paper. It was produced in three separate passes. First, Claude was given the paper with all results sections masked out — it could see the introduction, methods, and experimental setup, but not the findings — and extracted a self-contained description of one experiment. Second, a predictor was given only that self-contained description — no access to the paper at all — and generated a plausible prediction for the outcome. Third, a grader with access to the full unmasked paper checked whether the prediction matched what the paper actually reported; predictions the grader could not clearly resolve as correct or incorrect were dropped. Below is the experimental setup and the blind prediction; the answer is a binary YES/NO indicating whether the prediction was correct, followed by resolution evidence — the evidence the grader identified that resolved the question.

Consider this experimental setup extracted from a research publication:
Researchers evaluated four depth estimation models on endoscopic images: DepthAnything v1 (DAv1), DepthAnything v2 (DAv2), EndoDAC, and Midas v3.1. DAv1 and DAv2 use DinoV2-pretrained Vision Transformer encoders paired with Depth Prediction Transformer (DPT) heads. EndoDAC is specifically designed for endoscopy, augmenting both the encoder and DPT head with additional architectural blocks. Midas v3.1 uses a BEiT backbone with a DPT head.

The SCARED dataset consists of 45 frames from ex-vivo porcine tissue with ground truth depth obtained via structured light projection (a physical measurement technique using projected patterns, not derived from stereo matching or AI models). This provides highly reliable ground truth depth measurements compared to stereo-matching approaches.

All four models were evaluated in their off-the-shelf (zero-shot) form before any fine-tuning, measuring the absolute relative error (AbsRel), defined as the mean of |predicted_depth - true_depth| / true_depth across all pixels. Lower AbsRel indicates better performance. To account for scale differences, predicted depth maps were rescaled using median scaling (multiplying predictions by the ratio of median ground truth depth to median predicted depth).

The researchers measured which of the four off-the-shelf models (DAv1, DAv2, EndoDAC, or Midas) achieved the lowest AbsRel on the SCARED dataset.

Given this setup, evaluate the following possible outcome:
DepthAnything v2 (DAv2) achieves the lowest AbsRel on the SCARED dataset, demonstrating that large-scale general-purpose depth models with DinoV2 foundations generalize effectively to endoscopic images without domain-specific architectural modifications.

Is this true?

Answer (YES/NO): NO